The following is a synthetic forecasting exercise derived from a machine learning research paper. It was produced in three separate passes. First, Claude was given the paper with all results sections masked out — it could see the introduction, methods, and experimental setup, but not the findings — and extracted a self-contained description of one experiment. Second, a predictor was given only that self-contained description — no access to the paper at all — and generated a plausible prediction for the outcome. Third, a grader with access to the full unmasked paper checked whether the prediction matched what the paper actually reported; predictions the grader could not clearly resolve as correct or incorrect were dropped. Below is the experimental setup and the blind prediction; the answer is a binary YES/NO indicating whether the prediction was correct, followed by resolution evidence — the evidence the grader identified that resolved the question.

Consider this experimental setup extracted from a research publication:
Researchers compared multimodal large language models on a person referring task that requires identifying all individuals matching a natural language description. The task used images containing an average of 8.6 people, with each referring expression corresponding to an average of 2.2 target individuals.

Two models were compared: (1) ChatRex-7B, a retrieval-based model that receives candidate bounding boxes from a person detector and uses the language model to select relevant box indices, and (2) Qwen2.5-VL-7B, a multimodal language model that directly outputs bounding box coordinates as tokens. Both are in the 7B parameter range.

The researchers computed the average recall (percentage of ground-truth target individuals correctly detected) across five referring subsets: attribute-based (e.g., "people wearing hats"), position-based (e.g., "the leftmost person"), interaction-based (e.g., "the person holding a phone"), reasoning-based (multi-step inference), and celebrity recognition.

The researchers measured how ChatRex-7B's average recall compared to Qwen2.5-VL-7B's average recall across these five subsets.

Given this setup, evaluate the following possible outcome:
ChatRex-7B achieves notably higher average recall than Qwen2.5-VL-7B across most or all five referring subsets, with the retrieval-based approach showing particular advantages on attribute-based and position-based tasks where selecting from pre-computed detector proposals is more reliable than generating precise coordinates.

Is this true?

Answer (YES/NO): NO